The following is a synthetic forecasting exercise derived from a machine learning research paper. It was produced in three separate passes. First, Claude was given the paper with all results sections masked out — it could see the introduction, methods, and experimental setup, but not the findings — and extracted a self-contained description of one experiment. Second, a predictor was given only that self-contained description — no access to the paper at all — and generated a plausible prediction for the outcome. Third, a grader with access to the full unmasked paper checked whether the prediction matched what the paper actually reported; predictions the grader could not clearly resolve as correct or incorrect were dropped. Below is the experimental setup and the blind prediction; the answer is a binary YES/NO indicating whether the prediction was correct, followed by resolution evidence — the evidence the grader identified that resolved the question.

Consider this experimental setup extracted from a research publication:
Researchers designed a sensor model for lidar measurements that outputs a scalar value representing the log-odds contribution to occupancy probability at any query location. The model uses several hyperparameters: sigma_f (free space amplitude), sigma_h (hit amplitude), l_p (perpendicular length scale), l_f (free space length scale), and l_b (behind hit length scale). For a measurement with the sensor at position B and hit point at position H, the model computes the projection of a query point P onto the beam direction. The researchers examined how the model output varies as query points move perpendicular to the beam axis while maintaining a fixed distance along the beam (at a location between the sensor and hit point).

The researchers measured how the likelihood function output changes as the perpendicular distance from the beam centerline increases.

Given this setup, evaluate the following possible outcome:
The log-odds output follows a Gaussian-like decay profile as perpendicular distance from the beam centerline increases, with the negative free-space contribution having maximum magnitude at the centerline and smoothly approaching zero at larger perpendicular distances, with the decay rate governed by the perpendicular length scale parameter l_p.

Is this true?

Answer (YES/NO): YES